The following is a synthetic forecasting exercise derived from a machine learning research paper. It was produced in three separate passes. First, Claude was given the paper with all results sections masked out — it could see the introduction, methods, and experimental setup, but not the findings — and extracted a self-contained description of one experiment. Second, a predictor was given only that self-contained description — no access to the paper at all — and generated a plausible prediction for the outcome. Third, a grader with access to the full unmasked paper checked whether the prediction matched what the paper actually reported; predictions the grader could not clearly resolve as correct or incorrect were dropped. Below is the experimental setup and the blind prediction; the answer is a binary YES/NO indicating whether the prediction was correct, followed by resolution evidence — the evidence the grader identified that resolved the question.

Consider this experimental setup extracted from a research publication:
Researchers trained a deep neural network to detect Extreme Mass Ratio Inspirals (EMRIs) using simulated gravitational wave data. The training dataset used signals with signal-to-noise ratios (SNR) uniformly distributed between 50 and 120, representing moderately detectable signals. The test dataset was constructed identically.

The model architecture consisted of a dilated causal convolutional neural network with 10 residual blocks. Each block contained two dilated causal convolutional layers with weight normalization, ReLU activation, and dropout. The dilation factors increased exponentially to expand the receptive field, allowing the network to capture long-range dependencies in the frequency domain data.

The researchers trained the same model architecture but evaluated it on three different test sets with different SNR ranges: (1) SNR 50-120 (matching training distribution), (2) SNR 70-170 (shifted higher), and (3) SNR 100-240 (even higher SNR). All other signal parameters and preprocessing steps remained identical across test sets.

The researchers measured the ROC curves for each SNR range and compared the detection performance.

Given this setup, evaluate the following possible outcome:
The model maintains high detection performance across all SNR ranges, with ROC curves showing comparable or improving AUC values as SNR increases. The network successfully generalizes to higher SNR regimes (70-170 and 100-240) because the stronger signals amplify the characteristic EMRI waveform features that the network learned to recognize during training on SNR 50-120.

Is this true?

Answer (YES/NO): YES